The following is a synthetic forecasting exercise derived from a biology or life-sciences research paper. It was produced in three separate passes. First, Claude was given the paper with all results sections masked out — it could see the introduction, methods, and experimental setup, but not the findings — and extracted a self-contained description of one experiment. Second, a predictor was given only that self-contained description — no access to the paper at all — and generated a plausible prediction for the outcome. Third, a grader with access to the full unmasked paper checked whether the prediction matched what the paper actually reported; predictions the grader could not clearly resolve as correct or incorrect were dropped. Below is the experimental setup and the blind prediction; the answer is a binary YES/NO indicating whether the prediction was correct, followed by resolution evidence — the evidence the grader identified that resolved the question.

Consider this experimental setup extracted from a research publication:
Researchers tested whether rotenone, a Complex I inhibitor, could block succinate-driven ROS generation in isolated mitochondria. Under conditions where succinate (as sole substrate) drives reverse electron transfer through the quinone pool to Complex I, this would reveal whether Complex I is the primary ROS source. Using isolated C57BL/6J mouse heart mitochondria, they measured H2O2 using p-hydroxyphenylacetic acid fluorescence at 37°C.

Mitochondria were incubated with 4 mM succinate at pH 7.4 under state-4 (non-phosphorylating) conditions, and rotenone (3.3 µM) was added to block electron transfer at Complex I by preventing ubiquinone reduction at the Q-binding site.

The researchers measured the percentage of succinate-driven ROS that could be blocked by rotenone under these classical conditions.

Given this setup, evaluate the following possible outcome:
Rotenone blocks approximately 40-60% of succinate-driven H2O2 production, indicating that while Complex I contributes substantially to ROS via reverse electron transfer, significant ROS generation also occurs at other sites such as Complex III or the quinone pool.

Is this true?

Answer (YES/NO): NO